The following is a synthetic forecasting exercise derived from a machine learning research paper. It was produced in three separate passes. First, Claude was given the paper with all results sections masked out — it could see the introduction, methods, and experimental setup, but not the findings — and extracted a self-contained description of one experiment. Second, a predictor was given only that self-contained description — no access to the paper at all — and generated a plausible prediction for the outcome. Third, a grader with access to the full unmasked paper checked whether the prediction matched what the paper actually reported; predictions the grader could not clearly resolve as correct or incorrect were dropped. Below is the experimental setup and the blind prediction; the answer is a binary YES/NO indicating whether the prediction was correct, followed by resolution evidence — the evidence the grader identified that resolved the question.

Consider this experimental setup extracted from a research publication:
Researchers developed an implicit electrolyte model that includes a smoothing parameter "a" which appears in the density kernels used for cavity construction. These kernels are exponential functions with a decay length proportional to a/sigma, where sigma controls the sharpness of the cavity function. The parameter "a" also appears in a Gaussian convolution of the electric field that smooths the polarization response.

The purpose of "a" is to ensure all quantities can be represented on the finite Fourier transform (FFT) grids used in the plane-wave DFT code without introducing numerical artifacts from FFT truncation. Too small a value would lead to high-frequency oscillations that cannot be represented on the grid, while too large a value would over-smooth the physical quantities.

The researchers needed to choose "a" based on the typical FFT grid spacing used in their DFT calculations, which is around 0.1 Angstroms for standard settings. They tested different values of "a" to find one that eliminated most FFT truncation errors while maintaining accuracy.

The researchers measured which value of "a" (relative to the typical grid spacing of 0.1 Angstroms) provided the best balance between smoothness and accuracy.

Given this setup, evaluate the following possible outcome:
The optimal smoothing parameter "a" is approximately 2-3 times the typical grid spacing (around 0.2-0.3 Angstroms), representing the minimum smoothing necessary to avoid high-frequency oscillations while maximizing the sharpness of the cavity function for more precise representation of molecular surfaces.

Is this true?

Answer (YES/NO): NO